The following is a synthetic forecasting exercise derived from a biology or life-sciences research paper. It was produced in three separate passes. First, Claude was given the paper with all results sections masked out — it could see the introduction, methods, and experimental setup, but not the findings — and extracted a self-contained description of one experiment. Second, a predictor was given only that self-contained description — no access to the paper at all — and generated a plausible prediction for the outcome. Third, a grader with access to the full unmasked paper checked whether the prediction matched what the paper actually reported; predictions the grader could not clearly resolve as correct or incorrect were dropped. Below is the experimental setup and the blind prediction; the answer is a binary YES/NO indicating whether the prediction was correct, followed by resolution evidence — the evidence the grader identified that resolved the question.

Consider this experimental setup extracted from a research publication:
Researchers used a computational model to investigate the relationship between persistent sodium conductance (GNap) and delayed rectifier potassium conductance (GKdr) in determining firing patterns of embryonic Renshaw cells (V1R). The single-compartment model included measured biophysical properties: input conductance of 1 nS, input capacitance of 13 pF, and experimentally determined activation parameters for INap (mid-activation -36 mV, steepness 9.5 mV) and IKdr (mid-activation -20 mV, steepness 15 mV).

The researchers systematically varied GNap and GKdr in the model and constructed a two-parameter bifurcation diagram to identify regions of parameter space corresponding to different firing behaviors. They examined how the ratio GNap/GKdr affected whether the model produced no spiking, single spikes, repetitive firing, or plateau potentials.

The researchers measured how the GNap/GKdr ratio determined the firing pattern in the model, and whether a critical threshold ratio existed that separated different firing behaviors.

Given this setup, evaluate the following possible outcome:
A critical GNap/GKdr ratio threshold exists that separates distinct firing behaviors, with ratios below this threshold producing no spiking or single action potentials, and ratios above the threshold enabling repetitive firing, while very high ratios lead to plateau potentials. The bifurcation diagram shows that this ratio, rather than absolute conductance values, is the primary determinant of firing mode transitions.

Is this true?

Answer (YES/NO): NO